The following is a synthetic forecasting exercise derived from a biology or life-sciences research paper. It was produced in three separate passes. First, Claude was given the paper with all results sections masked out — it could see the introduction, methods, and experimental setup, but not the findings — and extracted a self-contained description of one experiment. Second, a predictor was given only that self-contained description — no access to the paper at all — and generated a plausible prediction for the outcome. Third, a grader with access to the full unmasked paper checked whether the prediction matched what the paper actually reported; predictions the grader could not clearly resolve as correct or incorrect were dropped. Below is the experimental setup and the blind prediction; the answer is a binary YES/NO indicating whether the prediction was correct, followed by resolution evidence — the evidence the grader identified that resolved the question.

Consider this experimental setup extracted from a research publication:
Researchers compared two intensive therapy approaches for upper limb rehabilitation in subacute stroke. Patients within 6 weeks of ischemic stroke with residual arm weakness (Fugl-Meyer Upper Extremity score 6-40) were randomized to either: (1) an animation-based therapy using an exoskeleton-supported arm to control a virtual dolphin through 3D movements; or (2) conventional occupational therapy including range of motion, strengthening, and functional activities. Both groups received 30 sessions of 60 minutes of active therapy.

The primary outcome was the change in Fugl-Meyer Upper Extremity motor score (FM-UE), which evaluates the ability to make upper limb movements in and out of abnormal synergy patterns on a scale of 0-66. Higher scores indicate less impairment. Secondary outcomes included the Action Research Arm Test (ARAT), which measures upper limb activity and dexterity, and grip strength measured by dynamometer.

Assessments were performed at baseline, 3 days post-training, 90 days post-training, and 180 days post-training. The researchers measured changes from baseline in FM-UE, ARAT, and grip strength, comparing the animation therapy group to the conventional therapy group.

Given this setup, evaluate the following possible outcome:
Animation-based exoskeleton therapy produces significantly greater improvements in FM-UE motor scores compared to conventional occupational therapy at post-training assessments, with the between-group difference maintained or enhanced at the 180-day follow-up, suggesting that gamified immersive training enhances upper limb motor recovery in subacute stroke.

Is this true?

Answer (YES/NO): NO